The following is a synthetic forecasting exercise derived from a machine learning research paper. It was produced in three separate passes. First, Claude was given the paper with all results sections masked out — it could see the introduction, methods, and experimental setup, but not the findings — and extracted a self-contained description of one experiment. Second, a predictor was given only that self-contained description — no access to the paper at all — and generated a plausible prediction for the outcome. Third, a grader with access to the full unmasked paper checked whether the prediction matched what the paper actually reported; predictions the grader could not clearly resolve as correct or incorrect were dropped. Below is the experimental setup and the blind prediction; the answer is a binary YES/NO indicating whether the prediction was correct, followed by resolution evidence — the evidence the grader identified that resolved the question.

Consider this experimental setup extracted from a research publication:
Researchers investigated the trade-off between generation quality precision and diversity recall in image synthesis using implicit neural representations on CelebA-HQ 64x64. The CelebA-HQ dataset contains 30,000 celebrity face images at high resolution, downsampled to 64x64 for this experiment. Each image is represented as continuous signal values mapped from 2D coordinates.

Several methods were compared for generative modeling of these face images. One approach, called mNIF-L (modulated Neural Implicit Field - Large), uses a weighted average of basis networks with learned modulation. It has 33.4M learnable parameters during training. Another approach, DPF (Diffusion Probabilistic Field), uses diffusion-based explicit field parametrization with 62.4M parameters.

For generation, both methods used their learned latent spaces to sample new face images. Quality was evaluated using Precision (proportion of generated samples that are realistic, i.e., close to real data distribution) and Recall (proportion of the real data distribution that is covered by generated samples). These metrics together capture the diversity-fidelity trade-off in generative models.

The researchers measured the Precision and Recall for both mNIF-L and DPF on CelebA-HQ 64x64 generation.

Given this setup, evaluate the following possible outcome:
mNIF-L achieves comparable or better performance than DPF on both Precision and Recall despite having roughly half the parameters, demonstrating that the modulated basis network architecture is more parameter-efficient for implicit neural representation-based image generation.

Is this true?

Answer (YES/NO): YES